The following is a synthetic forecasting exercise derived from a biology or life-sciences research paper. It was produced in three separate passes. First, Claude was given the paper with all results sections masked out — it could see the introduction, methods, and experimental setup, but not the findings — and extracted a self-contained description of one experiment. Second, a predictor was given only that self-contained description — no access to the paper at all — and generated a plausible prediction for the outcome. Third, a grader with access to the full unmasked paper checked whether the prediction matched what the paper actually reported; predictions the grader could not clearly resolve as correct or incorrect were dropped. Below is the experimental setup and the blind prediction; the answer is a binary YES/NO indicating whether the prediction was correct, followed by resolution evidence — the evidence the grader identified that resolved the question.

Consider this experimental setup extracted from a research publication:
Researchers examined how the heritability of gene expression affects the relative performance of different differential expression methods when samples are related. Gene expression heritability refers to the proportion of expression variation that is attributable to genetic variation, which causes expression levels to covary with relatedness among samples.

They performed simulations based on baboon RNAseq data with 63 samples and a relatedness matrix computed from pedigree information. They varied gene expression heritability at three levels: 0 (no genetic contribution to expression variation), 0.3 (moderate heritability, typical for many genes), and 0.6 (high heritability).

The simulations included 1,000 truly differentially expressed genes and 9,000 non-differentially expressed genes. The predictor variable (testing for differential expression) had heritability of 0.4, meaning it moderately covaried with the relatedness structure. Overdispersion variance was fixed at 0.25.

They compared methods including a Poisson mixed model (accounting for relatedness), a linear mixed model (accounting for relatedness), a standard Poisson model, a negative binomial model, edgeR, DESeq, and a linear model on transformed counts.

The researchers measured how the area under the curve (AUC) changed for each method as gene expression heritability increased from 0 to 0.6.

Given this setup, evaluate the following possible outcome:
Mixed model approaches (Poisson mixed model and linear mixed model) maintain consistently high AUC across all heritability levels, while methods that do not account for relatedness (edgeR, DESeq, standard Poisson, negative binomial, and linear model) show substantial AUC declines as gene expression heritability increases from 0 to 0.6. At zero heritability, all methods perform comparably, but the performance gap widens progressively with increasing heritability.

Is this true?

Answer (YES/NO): NO